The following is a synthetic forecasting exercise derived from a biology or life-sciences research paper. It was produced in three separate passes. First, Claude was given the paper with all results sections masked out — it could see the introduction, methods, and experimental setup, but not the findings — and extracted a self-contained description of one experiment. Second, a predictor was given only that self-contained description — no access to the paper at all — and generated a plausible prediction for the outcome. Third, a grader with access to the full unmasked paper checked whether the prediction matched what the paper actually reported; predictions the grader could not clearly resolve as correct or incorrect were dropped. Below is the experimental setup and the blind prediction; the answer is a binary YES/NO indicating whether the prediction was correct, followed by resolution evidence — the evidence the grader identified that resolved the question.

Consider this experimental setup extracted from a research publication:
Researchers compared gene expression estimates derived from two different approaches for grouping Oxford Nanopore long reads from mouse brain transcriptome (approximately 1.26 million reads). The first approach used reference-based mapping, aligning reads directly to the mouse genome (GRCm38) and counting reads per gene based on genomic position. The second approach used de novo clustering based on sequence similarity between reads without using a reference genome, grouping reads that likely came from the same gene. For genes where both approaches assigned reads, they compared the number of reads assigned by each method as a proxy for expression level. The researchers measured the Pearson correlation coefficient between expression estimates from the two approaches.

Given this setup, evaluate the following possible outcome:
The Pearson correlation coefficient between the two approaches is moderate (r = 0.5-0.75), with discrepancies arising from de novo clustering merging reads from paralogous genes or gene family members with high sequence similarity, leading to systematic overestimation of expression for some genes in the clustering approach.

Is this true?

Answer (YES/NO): NO